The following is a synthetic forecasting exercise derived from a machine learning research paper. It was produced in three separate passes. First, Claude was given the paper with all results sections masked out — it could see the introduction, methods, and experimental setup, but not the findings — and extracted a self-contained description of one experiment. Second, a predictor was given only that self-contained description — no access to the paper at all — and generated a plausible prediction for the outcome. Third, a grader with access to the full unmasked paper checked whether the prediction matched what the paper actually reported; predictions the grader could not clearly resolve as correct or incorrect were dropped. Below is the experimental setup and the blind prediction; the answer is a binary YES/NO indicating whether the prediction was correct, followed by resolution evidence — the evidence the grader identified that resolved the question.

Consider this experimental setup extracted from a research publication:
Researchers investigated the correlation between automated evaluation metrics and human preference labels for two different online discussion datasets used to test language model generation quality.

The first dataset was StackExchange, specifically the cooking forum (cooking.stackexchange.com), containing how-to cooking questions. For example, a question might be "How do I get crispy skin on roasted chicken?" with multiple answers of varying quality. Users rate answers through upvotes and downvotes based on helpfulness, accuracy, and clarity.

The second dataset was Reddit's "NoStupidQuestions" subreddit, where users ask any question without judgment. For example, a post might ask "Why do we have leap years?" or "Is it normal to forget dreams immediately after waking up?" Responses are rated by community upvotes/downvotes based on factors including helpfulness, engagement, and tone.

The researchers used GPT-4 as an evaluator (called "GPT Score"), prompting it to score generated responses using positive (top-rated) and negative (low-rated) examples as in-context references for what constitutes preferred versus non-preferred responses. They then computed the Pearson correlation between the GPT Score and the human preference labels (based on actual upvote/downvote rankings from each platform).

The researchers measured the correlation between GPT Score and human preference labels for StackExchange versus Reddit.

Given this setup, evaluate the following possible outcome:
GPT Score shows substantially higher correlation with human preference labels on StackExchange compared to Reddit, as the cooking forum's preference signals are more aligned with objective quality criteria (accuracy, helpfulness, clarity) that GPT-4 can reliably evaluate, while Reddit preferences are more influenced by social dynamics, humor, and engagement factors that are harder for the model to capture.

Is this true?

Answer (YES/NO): NO